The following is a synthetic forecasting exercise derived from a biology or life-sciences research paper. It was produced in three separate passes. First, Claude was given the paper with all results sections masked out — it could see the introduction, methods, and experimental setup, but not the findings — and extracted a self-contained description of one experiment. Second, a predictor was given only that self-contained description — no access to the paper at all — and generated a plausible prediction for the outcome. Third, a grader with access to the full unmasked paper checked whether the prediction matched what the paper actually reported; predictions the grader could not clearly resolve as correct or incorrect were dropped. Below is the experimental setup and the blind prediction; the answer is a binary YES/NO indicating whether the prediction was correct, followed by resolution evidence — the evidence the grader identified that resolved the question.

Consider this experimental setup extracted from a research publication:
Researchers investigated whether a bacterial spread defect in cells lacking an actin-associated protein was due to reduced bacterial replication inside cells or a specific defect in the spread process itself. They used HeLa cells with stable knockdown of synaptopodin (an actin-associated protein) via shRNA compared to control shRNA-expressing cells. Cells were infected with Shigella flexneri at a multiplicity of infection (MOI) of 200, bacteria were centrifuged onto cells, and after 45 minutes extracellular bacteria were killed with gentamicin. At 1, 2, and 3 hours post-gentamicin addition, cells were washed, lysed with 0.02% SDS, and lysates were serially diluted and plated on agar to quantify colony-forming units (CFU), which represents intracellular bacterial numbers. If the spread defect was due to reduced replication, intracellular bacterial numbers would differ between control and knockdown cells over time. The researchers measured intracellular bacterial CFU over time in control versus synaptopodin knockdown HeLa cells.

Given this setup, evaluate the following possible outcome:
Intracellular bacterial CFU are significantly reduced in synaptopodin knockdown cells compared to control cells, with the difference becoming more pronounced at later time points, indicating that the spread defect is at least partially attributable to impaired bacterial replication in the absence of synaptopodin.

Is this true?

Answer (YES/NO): NO